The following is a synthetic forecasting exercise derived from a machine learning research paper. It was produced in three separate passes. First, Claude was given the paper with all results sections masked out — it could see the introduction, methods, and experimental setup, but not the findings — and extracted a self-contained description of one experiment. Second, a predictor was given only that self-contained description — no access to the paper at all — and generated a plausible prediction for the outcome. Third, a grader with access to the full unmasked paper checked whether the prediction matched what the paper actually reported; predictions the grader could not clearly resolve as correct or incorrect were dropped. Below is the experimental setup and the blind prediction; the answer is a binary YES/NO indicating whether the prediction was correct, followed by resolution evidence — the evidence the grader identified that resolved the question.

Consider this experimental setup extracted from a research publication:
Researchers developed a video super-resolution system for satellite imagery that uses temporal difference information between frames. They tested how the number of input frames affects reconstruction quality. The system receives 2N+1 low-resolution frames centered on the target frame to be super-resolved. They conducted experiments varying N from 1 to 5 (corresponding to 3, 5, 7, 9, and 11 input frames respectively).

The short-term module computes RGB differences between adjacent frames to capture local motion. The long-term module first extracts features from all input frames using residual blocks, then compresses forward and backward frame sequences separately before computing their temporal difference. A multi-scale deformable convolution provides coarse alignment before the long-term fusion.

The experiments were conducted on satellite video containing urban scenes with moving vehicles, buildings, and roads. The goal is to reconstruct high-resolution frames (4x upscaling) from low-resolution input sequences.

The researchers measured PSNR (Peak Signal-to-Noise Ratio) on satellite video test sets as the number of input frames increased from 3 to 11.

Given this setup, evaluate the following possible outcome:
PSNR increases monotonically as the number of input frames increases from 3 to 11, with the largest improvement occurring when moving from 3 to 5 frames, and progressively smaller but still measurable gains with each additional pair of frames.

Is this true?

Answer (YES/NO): NO